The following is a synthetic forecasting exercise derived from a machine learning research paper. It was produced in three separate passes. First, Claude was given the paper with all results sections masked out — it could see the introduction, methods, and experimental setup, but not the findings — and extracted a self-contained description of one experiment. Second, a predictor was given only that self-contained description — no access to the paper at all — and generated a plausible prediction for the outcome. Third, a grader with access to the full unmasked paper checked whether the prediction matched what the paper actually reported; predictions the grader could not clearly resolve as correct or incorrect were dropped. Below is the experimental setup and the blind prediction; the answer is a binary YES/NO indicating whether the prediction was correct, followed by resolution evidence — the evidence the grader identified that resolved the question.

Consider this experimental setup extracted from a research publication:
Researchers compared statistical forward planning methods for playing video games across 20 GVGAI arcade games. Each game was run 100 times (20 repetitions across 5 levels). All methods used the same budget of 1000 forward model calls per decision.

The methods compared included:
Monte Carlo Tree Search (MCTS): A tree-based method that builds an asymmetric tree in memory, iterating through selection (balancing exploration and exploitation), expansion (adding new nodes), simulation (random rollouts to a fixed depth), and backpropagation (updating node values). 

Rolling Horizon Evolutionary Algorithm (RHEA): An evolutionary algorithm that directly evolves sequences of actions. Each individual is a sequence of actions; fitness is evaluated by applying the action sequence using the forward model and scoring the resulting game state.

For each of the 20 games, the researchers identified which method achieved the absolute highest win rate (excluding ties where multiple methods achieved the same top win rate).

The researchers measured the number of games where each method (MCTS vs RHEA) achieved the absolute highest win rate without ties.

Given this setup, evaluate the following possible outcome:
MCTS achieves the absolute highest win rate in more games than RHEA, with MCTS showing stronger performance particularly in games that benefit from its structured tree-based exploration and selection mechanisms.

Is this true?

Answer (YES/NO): YES